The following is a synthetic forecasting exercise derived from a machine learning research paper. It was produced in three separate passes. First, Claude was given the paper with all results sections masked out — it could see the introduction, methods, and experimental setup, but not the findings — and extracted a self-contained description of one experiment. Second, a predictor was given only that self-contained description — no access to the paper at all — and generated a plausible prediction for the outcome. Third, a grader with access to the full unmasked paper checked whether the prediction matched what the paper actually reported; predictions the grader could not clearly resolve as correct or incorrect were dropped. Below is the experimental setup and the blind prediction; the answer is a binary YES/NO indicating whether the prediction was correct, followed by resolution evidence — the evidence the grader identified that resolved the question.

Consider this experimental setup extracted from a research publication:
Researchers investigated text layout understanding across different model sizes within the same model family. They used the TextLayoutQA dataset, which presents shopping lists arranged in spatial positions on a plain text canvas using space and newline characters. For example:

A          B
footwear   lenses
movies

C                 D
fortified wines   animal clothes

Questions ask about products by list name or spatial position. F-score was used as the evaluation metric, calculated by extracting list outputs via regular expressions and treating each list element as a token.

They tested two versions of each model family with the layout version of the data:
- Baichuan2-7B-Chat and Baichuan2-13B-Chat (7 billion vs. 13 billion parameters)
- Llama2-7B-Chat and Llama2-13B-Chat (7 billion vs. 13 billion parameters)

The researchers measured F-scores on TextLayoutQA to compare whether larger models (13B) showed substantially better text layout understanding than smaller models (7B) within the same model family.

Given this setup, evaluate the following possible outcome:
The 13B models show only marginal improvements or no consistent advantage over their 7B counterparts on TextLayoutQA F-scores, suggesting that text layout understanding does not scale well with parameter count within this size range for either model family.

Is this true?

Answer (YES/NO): NO